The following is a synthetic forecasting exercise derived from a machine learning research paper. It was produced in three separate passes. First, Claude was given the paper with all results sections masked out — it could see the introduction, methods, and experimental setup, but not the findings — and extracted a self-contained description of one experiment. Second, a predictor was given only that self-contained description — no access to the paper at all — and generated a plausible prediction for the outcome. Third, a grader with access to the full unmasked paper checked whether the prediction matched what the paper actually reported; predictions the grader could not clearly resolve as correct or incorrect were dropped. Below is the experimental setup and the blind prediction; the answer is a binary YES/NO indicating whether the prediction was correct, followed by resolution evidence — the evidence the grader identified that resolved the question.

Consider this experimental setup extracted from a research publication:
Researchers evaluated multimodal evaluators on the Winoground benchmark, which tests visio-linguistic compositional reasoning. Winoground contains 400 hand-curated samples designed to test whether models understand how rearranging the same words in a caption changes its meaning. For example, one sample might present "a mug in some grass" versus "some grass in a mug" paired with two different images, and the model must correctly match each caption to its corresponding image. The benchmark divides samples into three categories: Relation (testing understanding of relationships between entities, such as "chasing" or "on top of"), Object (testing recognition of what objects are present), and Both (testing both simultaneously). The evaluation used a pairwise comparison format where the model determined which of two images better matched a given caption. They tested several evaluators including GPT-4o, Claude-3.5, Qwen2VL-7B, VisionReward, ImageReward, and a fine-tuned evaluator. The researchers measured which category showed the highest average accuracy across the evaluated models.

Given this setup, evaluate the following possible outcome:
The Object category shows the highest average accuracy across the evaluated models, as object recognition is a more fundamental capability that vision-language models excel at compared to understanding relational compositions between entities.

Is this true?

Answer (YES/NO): NO